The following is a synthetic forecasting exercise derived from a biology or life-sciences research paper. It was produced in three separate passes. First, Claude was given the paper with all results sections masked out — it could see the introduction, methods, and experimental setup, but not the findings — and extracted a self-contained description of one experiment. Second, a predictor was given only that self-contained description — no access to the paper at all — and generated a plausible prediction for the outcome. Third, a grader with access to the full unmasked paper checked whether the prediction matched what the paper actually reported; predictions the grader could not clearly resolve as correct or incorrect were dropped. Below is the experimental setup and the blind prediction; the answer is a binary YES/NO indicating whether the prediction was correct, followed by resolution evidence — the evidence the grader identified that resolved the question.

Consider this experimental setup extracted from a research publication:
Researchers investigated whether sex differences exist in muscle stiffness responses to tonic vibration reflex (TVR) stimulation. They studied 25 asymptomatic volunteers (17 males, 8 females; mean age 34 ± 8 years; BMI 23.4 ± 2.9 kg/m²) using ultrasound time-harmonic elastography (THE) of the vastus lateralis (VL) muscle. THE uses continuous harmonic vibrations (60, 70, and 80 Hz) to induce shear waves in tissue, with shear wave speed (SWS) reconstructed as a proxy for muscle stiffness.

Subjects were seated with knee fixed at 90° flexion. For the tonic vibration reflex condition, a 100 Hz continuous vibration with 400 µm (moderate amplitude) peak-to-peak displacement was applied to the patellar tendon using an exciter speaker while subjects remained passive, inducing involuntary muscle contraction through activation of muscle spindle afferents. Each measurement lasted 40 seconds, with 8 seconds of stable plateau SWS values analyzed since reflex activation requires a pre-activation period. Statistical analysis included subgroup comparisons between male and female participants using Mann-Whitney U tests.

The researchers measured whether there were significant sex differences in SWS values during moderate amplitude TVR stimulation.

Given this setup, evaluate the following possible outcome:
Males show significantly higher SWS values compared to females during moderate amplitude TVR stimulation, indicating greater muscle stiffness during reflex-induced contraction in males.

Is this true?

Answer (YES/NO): NO